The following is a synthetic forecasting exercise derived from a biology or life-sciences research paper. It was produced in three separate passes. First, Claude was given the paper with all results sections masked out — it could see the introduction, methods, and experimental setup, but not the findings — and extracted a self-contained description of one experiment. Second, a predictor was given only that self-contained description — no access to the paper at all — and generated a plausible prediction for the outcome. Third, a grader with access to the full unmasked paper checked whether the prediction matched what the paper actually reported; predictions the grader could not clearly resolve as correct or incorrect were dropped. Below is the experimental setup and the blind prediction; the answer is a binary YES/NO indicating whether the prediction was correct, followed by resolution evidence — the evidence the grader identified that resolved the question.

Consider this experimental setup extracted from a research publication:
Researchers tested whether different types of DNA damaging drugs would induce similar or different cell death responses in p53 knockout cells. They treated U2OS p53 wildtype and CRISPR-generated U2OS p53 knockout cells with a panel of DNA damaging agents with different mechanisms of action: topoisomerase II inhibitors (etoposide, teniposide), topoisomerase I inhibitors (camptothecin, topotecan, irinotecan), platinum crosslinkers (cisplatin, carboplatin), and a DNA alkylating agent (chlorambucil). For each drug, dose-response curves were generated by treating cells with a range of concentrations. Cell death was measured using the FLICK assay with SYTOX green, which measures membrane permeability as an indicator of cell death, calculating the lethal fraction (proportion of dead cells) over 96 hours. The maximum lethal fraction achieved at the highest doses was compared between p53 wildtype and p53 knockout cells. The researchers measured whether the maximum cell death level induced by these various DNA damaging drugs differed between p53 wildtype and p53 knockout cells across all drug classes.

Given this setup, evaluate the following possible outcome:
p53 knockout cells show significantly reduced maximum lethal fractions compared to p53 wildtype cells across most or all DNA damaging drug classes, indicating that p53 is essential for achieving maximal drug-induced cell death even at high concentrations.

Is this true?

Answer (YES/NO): NO